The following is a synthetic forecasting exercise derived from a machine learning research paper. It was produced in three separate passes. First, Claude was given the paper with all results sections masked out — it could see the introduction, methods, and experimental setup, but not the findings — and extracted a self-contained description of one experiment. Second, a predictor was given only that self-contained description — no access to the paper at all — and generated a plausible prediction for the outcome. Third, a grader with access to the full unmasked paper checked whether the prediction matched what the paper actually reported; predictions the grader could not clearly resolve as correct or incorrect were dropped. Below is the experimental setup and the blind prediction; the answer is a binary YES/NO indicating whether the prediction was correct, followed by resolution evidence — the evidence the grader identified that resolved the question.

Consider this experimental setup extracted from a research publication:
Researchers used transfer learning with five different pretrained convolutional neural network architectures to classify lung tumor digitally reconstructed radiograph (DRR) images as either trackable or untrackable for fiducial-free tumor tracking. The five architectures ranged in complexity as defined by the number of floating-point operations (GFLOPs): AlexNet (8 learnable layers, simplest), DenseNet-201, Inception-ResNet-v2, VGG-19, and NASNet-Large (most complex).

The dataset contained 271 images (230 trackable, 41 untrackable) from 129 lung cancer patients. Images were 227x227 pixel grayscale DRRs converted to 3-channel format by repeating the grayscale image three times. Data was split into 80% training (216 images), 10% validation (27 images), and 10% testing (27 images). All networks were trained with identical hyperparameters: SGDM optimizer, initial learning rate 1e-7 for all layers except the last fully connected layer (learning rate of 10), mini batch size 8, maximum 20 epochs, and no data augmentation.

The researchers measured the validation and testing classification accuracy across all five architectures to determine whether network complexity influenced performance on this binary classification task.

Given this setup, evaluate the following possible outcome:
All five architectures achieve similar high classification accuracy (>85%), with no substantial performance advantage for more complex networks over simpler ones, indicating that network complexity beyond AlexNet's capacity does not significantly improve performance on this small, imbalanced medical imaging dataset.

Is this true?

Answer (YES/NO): YES